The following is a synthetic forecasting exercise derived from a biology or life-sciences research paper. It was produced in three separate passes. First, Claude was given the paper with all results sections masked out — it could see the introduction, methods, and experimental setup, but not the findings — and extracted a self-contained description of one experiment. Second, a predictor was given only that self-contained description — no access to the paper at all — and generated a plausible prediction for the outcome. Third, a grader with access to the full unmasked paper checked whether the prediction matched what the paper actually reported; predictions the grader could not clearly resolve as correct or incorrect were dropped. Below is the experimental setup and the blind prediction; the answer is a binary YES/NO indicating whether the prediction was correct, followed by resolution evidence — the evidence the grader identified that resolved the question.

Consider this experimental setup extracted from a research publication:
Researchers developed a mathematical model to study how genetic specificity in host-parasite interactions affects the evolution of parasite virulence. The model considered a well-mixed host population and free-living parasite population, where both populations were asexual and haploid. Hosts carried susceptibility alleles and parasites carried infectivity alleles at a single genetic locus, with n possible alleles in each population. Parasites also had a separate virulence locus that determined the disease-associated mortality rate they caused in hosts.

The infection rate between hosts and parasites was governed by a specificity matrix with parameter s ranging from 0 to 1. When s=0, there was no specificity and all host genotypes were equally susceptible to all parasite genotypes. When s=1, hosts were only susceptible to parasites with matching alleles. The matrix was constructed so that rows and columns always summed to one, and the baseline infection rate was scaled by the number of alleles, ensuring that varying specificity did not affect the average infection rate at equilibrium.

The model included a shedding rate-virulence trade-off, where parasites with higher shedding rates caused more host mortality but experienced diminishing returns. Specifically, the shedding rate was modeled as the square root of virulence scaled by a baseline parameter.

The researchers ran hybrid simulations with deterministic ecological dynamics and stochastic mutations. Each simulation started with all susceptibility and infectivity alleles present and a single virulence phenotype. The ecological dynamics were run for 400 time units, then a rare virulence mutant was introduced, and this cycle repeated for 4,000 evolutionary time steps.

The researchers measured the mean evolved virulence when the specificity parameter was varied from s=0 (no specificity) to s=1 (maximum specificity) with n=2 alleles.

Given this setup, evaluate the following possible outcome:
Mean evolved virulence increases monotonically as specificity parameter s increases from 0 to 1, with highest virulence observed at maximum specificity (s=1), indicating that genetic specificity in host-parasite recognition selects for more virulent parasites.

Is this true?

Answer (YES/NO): NO